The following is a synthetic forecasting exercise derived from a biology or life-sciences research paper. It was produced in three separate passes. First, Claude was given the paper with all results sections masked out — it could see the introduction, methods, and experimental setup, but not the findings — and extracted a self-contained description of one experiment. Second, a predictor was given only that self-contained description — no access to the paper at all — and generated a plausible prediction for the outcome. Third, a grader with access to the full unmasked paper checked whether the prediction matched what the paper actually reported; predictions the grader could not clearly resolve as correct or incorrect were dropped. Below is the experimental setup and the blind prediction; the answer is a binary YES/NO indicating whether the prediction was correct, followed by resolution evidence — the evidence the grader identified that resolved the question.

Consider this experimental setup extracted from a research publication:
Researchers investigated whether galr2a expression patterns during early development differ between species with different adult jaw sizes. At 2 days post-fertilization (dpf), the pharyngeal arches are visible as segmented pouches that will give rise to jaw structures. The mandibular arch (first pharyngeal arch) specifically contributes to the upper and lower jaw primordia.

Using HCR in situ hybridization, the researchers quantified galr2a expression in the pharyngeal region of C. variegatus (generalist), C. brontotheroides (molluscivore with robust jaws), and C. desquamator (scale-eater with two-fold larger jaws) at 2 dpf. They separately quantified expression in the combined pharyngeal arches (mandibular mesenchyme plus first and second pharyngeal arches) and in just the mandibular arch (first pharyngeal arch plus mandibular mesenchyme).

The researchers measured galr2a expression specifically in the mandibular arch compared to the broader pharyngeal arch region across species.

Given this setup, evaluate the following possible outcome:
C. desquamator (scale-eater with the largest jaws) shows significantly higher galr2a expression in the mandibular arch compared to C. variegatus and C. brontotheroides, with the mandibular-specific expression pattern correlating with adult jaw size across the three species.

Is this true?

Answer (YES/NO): NO